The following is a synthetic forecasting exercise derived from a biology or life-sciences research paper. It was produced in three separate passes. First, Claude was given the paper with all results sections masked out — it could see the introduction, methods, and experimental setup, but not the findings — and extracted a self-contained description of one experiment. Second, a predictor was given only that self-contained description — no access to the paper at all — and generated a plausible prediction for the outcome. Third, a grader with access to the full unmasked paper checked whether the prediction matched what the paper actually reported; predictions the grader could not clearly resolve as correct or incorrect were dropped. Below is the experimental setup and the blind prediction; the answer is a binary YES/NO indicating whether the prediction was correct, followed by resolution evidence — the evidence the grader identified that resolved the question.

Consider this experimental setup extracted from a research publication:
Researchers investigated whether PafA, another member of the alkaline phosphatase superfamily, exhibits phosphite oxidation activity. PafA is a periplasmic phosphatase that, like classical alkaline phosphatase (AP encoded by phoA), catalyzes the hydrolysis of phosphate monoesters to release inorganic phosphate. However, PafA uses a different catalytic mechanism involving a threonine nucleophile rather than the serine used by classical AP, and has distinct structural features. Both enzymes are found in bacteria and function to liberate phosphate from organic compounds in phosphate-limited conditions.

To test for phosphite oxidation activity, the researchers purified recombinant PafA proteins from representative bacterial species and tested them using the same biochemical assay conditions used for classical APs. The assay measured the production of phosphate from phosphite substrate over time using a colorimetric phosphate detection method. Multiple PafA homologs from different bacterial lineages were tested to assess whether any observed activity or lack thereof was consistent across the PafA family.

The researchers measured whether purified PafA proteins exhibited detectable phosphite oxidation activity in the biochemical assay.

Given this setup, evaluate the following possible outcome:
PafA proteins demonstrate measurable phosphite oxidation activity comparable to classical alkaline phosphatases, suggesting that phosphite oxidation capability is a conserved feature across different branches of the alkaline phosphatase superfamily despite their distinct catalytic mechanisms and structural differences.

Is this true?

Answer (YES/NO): NO